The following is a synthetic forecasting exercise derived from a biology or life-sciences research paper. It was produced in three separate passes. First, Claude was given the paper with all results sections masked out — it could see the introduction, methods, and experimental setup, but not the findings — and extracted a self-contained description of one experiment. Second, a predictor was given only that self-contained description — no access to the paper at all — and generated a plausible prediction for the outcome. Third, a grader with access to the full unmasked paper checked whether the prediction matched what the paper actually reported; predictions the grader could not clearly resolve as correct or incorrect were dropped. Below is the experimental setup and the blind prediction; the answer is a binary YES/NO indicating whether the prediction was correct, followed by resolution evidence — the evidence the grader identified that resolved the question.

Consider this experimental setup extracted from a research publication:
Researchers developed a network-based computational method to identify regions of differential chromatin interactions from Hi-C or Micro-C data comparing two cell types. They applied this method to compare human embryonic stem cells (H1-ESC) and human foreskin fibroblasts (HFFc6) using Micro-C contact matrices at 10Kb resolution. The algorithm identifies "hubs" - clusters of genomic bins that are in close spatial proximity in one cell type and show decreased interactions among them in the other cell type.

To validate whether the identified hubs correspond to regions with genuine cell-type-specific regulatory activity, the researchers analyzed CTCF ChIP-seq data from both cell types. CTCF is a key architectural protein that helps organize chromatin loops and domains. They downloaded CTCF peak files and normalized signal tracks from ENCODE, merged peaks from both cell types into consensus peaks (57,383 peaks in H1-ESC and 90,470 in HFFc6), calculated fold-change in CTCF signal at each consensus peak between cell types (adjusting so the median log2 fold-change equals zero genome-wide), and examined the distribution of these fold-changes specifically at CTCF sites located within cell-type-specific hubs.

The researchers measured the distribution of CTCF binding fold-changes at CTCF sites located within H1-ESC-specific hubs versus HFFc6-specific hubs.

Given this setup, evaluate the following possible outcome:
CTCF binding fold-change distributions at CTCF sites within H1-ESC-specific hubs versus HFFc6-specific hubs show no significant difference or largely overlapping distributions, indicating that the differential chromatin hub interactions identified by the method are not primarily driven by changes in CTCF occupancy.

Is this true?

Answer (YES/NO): NO